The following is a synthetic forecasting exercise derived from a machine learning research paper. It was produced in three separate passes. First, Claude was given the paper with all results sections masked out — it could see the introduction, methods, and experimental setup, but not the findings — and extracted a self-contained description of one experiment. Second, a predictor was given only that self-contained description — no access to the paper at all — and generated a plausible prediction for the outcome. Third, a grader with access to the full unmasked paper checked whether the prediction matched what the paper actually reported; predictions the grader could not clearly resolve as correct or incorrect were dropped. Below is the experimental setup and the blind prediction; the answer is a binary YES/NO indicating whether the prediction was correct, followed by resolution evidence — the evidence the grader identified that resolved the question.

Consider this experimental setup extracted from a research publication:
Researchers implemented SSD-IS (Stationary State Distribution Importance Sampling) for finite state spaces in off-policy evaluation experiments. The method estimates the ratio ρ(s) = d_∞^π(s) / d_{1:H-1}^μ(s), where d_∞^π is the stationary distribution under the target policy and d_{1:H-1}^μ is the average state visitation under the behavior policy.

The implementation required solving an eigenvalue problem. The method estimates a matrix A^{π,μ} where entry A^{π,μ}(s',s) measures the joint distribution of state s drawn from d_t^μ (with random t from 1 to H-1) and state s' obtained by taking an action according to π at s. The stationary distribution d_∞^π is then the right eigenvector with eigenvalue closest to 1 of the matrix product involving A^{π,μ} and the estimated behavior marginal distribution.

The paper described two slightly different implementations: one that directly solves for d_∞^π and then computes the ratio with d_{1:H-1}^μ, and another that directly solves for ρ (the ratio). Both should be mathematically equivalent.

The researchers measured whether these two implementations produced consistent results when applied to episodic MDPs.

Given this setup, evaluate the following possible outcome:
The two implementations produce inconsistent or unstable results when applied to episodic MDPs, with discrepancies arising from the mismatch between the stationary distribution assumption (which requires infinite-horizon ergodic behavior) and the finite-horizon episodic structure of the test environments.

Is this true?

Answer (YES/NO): YES